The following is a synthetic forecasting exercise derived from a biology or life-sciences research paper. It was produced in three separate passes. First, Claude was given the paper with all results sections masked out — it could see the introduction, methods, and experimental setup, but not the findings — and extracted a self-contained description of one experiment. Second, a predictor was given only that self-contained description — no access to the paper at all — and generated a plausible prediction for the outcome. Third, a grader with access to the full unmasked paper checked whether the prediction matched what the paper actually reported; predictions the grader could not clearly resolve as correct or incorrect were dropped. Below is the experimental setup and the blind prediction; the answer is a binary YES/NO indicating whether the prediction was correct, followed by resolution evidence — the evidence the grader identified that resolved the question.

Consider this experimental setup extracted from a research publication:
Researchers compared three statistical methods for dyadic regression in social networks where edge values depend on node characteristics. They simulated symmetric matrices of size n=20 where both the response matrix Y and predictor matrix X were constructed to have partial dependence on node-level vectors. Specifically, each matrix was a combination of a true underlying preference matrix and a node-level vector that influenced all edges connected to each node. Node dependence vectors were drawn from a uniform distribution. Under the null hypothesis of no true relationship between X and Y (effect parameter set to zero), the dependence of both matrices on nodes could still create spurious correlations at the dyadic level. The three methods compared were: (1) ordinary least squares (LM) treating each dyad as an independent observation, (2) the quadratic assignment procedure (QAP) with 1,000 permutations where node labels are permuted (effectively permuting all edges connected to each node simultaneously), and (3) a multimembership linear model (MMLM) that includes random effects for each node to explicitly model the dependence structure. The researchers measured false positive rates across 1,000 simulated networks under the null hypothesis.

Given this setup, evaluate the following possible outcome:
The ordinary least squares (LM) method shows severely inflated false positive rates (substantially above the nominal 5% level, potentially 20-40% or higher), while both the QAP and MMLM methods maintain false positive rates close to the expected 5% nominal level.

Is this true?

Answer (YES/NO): NO